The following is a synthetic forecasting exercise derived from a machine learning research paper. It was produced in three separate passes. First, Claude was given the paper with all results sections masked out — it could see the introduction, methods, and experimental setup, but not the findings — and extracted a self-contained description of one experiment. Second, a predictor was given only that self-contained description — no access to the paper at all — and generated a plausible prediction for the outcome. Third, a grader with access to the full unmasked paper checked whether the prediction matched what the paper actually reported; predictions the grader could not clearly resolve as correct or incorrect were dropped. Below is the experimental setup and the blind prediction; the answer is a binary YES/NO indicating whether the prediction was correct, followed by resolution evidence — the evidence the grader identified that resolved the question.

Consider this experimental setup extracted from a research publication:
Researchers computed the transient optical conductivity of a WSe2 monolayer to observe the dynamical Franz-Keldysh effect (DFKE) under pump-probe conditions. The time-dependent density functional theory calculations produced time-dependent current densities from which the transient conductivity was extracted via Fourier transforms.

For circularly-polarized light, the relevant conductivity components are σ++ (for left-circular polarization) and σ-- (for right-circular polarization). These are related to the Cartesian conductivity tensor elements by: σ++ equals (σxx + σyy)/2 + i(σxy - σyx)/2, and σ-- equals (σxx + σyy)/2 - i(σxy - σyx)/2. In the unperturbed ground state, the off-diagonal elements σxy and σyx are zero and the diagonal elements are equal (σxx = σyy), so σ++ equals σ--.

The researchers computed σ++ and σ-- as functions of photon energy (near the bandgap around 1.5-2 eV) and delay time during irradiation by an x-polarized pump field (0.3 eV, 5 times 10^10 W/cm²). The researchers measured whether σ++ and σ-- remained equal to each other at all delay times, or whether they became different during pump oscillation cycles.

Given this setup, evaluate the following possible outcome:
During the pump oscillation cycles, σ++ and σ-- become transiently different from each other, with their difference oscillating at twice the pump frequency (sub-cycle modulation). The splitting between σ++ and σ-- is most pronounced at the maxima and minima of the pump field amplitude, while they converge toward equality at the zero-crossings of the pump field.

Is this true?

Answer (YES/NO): NO